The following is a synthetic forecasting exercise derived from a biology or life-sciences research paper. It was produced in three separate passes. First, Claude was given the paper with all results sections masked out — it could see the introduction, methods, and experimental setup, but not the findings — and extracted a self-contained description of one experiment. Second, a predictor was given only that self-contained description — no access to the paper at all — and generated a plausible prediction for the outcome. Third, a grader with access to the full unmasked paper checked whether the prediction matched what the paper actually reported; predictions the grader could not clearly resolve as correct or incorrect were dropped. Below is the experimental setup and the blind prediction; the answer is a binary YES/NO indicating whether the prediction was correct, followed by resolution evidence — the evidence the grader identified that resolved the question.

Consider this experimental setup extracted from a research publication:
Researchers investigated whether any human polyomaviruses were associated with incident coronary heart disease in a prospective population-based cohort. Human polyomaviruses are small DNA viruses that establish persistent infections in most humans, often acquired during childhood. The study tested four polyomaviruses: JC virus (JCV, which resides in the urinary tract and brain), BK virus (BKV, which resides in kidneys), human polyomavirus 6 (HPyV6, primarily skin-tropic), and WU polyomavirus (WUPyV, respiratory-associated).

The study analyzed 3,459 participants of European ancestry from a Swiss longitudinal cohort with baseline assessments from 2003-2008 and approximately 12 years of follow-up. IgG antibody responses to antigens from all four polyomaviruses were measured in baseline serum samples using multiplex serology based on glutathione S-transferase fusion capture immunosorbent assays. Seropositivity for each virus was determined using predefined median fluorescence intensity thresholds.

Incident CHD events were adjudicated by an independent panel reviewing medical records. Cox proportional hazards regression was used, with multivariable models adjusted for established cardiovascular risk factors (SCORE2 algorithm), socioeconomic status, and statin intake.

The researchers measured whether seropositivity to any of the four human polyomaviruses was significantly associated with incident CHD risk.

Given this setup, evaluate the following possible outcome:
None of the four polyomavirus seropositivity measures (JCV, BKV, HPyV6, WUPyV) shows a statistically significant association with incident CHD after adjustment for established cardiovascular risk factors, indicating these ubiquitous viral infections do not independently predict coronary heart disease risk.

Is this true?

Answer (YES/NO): YES